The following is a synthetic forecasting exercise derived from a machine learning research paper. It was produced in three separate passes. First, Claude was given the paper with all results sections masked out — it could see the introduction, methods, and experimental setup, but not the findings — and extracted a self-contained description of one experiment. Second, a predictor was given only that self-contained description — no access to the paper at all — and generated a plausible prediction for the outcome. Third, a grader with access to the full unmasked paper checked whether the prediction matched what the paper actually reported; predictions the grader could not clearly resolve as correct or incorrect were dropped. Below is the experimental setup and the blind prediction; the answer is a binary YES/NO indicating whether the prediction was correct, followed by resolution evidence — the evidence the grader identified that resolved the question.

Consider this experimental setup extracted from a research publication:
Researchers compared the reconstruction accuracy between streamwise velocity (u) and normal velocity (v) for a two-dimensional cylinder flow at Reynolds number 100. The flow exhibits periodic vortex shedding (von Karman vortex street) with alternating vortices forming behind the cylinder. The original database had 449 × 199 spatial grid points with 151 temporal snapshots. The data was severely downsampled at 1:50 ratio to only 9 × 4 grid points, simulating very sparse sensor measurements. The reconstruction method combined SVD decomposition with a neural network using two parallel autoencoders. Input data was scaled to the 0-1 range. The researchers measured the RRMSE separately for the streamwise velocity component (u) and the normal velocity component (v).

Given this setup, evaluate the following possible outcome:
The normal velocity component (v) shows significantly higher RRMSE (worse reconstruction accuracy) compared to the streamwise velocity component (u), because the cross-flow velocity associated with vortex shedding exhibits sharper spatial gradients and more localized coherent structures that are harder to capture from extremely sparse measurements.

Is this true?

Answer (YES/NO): YES